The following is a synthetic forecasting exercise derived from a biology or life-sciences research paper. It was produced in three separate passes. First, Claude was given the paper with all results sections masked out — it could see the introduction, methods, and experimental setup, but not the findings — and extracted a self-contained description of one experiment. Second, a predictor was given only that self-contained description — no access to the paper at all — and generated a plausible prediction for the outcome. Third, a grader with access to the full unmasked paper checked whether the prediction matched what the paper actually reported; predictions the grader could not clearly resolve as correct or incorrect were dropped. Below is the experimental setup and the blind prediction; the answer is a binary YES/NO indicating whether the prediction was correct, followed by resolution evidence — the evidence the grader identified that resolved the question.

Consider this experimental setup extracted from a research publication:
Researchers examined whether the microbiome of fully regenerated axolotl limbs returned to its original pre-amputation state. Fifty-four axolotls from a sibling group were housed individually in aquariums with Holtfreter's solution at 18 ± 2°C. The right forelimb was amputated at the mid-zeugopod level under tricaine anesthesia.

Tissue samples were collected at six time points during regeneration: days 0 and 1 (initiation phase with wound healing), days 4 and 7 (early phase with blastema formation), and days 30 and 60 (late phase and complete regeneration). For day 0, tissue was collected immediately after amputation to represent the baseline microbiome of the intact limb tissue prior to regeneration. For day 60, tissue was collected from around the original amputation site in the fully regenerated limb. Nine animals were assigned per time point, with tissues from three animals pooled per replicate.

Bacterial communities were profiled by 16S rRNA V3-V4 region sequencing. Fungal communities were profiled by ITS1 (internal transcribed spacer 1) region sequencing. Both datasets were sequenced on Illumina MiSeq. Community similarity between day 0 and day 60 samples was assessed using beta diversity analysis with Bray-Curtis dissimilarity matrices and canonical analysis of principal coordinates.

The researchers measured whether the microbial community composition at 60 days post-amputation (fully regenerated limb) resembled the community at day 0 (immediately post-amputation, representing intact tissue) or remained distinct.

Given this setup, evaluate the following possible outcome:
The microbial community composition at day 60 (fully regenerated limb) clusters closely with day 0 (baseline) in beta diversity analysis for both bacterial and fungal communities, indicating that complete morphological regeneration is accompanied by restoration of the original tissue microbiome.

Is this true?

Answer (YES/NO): NO